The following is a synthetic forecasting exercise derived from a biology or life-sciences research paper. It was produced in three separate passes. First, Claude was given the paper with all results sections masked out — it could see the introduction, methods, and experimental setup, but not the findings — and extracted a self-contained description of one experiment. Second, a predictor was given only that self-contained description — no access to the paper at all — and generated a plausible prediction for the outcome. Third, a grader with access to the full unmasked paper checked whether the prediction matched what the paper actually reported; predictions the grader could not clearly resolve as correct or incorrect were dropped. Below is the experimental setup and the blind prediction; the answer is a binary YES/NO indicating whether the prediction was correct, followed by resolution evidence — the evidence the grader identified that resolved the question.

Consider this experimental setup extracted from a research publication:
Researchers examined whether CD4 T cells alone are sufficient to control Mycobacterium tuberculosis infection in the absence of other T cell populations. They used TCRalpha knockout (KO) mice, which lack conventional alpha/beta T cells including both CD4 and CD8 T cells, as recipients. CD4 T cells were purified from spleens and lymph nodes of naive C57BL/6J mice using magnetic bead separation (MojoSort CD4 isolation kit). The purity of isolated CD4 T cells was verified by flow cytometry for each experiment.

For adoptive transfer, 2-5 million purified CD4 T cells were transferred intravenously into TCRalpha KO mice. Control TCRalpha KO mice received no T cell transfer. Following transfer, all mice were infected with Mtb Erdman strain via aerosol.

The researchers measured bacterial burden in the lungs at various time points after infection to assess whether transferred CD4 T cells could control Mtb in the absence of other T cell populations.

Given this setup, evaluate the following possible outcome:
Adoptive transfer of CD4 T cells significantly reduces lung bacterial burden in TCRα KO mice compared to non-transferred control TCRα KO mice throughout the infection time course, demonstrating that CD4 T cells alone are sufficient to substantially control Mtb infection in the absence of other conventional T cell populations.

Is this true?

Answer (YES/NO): YES